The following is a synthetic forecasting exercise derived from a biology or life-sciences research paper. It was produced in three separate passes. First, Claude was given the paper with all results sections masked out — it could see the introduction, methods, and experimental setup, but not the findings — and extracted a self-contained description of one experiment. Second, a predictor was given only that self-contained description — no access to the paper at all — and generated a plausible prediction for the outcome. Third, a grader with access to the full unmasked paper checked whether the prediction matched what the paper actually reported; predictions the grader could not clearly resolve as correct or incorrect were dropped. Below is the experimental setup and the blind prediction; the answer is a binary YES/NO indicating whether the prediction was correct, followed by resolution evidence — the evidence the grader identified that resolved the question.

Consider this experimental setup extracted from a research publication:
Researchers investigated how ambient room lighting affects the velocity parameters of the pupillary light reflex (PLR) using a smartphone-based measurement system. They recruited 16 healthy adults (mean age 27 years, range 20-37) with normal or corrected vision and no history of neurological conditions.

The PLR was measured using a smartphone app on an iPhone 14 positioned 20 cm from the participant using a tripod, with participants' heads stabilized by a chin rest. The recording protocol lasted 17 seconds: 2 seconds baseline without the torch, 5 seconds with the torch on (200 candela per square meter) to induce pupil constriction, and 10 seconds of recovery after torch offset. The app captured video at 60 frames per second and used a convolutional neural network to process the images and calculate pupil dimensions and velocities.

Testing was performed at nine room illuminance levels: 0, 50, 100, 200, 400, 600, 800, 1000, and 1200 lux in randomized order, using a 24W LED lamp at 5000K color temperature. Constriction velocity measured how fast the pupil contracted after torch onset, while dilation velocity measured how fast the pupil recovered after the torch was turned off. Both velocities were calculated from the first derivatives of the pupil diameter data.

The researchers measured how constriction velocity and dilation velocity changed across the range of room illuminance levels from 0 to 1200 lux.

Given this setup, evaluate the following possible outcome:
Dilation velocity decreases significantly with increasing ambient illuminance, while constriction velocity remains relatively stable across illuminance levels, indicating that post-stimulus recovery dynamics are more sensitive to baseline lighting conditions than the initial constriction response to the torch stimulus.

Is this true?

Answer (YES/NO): NO